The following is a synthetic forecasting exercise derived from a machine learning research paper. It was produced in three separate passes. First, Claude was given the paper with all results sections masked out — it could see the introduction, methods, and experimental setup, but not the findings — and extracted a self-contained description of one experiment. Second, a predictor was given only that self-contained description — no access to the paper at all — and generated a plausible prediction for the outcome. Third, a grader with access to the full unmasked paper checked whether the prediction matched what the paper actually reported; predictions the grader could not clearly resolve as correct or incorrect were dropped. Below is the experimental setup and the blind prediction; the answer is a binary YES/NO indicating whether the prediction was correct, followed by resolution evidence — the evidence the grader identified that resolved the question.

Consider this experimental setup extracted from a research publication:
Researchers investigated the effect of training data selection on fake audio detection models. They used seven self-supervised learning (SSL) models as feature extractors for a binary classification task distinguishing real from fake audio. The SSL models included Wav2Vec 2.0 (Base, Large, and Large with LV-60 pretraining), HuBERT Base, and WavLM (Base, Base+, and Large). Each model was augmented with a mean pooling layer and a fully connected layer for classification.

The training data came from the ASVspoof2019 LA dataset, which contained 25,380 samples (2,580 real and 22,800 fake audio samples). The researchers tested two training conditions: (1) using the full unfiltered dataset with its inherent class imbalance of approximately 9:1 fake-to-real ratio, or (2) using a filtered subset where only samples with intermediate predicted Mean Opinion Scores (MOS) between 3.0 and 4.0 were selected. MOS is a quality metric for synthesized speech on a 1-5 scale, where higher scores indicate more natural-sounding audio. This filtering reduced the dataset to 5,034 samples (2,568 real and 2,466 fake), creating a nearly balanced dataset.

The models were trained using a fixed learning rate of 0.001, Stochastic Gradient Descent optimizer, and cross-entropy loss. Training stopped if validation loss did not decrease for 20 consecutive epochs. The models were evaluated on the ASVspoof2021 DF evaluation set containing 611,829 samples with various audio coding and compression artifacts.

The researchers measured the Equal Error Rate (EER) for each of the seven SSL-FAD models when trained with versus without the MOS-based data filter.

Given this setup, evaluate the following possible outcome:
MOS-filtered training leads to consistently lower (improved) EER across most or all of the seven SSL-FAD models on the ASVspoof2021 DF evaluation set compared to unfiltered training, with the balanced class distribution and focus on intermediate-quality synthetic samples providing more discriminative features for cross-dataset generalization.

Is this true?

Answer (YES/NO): YES